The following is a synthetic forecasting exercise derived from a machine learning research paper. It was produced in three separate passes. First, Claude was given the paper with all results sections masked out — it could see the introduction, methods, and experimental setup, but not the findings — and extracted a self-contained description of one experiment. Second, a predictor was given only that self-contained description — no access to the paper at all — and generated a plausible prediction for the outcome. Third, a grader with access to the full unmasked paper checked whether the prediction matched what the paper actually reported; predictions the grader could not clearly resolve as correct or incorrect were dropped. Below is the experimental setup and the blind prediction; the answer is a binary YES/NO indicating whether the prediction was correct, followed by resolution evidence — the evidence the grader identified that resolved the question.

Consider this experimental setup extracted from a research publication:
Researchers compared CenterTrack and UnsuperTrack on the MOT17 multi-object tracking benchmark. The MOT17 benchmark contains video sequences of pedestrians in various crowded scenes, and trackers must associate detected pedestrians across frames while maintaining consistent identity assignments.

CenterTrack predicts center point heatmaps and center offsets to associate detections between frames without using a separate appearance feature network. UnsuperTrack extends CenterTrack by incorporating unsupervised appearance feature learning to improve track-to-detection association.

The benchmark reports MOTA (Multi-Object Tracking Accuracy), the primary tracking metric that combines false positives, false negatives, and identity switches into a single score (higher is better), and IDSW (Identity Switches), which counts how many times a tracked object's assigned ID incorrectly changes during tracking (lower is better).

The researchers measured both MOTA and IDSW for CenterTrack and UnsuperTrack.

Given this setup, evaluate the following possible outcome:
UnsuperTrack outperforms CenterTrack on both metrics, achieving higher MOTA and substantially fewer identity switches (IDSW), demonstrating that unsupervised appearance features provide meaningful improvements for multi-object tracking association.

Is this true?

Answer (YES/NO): NO